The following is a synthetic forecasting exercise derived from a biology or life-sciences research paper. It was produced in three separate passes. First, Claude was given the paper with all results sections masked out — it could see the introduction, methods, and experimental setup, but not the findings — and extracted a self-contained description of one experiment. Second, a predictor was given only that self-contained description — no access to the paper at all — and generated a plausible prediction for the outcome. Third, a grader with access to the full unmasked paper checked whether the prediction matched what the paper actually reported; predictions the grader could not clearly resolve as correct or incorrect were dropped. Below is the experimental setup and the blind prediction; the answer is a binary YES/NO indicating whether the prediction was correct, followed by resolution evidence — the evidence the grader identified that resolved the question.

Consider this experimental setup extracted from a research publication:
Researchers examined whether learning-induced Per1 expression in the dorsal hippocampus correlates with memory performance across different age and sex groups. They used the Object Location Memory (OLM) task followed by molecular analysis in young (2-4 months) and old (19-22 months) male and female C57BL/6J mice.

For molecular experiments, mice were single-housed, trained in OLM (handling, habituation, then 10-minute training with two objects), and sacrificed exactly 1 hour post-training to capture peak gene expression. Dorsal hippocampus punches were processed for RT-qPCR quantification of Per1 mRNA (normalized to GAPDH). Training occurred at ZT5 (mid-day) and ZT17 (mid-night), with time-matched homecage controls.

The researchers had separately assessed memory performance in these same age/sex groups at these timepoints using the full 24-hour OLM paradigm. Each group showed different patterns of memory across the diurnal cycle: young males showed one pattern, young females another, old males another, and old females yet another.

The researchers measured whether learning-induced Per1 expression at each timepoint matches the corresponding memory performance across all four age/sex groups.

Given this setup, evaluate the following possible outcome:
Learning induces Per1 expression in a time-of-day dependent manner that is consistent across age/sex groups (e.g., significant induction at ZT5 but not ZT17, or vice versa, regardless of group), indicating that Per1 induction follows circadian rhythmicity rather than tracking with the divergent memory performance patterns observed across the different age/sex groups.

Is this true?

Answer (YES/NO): NO